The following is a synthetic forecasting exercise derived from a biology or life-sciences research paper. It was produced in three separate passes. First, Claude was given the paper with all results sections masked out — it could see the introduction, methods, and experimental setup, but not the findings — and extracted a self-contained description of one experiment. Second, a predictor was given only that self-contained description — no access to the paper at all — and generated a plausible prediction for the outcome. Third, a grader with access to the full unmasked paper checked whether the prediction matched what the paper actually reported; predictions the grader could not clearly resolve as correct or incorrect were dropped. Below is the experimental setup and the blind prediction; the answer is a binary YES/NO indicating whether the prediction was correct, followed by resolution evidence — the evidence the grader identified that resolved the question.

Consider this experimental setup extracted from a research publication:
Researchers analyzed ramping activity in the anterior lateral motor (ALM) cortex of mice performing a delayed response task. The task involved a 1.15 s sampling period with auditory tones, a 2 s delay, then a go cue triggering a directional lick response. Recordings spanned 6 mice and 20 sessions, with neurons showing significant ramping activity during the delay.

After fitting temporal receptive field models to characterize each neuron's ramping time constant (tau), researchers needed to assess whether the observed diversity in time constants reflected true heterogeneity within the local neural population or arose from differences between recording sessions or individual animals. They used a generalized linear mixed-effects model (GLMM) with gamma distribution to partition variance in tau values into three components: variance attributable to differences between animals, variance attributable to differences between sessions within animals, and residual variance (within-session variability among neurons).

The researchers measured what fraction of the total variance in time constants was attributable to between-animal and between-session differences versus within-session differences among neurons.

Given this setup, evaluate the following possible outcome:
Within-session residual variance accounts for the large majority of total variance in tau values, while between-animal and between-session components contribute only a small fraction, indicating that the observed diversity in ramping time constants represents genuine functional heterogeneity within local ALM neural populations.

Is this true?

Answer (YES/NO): YES